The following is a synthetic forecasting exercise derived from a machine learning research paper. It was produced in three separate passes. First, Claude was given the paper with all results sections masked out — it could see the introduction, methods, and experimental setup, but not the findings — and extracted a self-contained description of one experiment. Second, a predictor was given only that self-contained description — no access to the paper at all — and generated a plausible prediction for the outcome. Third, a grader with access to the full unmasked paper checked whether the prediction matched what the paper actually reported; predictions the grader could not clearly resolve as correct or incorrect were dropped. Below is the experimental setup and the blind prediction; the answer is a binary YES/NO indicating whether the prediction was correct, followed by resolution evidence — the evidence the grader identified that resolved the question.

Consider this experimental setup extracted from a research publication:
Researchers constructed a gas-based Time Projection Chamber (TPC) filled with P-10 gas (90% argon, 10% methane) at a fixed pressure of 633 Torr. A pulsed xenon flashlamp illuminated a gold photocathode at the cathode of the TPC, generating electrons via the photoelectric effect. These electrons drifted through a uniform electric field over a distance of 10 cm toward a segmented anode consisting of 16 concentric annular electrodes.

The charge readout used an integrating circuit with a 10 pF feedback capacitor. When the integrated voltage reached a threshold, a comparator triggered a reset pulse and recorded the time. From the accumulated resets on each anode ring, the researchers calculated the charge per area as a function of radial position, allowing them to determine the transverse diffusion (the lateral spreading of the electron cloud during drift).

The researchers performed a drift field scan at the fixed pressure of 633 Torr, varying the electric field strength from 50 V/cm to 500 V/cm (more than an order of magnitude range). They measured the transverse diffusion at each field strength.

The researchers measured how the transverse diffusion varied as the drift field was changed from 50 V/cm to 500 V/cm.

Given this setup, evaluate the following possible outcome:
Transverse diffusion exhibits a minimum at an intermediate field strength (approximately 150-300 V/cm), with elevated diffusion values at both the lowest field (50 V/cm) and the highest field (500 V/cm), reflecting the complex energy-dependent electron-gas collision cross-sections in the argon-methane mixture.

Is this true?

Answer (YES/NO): NO